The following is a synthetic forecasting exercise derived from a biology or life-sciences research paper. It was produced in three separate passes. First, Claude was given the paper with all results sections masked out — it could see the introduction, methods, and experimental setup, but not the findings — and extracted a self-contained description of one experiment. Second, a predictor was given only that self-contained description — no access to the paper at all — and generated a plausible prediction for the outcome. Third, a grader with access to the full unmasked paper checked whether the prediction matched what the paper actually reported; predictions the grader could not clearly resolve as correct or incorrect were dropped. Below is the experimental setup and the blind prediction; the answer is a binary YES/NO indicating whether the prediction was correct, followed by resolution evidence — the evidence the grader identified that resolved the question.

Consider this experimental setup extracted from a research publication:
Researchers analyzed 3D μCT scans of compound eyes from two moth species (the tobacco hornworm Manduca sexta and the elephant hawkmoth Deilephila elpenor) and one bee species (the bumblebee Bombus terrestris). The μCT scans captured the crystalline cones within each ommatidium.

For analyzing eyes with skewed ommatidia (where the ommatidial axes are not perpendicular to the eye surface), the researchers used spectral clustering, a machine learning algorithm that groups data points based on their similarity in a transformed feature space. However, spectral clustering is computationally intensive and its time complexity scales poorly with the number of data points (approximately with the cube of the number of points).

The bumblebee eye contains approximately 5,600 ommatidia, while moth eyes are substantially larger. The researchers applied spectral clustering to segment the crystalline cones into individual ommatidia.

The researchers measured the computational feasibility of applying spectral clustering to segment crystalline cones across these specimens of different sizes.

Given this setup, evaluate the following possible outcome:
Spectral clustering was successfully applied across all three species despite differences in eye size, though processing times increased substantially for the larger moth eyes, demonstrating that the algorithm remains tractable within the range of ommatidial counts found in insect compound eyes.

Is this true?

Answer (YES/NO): NO